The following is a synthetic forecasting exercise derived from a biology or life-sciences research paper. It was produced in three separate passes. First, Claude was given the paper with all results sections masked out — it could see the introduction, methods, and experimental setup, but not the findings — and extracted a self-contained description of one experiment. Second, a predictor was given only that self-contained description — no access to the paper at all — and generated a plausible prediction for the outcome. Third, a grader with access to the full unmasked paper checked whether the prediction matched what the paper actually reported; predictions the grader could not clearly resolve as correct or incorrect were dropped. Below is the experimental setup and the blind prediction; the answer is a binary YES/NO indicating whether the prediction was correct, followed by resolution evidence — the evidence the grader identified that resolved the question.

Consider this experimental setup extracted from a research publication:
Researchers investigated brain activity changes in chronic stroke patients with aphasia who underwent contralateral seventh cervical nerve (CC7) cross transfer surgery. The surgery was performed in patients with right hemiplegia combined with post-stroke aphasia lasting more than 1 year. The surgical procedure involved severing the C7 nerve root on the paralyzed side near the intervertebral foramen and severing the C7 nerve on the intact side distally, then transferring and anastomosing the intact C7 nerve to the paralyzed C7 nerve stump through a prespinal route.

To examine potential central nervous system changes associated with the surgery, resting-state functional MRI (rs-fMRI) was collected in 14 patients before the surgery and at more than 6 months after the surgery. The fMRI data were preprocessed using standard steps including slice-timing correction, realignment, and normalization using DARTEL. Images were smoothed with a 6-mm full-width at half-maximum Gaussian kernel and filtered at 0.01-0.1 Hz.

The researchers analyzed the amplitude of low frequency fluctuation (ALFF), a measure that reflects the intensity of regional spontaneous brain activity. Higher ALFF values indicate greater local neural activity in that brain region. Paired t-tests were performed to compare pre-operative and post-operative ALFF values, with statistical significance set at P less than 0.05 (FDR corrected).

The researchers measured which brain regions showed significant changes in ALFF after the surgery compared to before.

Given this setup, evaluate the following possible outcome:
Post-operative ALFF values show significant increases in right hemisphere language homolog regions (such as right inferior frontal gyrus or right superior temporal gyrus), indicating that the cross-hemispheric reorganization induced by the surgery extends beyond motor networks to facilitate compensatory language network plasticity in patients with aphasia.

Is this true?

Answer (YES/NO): NO